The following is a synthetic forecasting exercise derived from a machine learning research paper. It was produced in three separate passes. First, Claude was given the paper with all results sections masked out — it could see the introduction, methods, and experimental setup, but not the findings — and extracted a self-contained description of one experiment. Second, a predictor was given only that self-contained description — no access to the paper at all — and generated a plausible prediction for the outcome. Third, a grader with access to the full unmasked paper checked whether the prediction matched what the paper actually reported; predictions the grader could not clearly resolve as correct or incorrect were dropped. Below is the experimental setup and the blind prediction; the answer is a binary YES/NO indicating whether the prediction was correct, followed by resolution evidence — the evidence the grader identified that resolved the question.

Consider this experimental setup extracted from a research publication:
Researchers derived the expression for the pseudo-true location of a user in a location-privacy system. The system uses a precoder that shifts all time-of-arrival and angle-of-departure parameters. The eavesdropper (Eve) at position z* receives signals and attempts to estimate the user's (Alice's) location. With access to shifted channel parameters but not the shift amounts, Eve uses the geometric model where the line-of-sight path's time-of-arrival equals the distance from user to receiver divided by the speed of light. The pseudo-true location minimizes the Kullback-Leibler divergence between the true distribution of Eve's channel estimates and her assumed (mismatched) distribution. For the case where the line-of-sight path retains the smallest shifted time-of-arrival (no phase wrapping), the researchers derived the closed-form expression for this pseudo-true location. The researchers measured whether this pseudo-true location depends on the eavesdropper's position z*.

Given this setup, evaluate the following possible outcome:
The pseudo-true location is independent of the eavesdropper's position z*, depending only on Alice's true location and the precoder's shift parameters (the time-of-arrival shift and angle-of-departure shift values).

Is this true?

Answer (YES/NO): NO